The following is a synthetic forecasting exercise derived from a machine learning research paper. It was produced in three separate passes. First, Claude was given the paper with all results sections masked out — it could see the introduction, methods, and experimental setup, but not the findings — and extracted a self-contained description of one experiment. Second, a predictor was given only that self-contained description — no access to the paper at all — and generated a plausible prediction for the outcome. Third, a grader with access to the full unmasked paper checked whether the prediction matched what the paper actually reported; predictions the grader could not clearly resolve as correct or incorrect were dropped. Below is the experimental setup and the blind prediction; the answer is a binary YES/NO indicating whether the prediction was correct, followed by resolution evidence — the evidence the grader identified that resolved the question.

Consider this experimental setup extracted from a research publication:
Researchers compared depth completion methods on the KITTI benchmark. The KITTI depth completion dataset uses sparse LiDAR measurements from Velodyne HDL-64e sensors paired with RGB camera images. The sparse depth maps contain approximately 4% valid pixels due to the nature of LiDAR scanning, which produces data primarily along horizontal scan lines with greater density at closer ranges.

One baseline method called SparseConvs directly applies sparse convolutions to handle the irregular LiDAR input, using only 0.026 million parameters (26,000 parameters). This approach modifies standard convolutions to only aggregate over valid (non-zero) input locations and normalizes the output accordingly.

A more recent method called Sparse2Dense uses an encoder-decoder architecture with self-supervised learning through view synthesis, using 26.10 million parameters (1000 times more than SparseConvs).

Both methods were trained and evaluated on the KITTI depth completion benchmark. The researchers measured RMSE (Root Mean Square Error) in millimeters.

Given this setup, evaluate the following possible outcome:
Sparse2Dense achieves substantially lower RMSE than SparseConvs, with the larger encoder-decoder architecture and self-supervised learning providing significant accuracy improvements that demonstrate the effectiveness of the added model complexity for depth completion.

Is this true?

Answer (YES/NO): YES